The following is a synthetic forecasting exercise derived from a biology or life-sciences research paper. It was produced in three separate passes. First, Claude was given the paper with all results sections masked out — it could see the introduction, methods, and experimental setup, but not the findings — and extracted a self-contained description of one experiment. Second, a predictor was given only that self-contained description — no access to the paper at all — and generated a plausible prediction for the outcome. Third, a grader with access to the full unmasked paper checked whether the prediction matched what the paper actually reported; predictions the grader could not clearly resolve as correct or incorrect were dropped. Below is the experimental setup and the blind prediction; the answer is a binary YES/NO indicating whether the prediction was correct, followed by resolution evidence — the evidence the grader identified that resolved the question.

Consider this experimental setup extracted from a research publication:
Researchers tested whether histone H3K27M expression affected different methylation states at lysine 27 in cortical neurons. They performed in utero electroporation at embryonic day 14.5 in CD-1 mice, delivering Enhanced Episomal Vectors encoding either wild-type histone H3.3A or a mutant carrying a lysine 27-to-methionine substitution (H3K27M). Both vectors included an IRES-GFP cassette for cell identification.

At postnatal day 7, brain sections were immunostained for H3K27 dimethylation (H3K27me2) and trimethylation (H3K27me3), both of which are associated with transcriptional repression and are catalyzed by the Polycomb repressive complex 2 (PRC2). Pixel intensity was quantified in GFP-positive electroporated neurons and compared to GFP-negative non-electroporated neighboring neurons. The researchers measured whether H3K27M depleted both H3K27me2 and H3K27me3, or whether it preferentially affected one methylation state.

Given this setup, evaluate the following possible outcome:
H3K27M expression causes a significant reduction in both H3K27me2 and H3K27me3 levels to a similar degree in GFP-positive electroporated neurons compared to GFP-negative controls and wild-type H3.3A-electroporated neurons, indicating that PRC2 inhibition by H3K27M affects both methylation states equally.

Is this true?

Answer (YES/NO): NO